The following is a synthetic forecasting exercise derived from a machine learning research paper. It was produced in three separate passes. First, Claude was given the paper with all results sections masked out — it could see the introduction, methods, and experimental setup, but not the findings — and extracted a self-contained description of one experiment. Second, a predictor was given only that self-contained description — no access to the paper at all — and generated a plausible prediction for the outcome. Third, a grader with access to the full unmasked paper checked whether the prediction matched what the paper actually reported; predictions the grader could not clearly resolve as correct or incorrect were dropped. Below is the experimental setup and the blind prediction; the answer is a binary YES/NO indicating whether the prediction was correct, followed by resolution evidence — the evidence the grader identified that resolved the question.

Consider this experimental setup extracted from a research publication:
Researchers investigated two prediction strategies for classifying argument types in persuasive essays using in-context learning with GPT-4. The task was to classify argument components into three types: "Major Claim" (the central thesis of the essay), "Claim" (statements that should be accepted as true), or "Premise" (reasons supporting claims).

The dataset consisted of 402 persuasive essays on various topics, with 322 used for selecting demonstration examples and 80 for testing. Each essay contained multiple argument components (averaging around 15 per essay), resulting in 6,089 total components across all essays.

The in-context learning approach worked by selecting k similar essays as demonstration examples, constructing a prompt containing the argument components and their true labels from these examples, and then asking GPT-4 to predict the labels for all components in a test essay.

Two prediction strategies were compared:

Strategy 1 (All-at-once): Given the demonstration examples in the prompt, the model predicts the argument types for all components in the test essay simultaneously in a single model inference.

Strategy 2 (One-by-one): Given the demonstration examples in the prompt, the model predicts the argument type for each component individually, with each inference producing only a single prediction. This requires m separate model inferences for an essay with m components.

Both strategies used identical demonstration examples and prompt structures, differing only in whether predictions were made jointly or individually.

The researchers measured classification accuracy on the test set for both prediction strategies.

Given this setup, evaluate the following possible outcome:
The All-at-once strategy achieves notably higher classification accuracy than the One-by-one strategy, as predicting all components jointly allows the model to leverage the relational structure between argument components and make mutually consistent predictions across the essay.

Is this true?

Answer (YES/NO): YES